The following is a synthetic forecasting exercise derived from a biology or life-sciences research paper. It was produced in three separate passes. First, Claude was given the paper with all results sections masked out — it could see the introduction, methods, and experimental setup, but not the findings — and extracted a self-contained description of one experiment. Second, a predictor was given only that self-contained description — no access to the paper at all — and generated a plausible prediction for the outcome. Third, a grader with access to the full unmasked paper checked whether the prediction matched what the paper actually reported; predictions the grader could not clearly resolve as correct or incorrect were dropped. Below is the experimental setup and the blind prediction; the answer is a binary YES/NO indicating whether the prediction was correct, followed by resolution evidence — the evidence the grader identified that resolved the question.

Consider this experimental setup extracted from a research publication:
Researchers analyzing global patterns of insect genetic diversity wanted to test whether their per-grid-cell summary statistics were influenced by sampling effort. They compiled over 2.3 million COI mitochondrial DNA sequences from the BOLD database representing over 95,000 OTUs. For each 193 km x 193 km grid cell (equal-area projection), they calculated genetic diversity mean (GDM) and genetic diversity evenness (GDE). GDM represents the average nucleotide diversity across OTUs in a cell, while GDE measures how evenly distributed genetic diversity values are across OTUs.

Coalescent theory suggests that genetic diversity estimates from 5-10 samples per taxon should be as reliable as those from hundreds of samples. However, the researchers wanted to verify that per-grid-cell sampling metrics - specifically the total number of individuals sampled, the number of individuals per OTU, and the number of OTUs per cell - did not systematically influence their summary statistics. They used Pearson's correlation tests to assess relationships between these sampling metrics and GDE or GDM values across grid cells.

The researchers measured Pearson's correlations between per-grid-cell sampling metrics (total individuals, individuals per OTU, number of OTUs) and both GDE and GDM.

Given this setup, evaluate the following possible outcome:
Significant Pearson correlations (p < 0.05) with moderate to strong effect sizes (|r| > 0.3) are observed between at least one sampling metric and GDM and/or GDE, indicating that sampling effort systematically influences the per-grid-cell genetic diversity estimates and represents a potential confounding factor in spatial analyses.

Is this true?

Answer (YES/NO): NO